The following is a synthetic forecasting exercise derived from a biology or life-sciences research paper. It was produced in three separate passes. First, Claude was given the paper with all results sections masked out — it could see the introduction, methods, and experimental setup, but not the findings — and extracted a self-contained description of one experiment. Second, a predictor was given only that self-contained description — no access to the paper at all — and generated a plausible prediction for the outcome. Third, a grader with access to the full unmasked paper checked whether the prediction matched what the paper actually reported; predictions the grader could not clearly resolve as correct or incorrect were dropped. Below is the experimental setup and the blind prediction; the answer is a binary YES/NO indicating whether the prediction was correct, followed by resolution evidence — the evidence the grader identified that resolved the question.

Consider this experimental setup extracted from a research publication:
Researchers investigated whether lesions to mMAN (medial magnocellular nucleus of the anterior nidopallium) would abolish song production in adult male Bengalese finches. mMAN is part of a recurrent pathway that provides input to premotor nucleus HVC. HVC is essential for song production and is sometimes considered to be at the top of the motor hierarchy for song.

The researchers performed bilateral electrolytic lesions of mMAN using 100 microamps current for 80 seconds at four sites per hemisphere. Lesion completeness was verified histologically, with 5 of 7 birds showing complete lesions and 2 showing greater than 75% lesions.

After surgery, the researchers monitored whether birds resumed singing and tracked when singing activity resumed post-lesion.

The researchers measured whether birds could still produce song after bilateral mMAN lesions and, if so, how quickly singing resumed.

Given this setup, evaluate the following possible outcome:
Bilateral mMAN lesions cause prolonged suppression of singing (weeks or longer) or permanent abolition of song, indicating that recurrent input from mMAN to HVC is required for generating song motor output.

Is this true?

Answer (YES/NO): NO